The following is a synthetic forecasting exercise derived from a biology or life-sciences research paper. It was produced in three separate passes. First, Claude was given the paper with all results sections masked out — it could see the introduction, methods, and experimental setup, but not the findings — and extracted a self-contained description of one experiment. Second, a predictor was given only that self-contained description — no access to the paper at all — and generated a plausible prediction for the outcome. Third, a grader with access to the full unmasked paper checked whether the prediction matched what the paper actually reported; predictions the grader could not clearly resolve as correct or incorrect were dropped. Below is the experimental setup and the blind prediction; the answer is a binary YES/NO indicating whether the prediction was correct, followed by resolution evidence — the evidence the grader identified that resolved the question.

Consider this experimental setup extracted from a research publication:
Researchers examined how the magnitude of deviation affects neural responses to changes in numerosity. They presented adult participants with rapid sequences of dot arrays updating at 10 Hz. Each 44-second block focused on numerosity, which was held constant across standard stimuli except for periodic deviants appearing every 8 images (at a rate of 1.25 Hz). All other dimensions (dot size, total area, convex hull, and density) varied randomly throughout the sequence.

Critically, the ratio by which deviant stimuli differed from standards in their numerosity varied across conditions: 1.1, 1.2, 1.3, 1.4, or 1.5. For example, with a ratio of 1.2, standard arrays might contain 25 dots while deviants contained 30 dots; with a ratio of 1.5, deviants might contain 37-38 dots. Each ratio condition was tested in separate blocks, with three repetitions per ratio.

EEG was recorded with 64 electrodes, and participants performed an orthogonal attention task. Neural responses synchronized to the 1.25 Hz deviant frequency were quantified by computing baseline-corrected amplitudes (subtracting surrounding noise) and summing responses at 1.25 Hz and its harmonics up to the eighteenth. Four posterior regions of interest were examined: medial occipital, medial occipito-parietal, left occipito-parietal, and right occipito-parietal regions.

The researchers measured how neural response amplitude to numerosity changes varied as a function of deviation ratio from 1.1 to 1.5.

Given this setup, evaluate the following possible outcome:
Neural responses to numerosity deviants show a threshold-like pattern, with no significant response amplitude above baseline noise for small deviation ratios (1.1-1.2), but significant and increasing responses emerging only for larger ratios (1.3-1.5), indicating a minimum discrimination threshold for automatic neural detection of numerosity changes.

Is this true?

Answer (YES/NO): NO